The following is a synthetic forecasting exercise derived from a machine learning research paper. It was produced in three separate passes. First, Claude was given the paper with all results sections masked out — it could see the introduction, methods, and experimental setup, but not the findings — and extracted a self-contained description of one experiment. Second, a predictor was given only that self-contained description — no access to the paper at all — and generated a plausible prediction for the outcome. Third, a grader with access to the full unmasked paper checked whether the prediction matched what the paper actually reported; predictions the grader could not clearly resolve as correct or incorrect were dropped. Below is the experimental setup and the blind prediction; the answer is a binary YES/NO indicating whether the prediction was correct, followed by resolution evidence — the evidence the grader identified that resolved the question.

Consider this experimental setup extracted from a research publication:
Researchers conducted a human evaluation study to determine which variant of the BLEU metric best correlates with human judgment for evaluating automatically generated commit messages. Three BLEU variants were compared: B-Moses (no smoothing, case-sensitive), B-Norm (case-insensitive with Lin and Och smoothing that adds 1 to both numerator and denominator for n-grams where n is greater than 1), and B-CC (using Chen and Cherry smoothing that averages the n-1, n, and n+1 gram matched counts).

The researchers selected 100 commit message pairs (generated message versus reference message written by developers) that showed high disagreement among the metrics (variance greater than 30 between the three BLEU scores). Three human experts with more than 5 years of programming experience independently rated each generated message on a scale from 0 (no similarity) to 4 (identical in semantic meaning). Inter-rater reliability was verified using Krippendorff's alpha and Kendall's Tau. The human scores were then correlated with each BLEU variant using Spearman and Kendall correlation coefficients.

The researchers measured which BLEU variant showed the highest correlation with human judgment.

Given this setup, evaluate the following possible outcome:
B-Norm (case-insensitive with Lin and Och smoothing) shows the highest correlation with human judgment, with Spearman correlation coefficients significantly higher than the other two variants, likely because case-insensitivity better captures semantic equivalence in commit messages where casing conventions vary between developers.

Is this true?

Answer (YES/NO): YES